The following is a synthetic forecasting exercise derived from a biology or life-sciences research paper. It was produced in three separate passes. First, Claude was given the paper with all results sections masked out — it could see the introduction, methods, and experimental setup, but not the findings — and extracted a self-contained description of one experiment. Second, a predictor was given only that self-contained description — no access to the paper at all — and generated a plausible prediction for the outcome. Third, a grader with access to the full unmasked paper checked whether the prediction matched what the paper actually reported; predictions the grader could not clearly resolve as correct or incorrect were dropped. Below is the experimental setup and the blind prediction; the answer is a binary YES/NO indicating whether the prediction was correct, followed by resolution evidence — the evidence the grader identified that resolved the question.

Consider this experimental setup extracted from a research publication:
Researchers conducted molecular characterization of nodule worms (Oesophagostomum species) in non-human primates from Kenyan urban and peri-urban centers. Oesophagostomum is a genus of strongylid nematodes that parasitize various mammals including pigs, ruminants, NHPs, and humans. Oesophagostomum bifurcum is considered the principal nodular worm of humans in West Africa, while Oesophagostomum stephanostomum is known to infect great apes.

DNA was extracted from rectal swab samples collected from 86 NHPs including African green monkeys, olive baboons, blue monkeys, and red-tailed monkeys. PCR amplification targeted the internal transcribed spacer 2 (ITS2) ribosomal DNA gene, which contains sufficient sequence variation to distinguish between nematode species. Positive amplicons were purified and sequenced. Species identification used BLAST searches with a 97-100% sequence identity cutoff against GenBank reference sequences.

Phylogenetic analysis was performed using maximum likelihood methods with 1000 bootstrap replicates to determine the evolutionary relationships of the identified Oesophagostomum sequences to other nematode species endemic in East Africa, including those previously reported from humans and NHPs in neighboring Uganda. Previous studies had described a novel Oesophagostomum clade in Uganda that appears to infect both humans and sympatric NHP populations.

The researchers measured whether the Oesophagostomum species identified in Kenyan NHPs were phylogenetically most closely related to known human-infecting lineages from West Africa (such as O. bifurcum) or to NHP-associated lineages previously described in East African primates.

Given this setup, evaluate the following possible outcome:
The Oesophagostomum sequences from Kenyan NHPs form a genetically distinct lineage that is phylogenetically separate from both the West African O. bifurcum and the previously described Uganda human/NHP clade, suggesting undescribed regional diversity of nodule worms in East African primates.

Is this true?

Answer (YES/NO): NO